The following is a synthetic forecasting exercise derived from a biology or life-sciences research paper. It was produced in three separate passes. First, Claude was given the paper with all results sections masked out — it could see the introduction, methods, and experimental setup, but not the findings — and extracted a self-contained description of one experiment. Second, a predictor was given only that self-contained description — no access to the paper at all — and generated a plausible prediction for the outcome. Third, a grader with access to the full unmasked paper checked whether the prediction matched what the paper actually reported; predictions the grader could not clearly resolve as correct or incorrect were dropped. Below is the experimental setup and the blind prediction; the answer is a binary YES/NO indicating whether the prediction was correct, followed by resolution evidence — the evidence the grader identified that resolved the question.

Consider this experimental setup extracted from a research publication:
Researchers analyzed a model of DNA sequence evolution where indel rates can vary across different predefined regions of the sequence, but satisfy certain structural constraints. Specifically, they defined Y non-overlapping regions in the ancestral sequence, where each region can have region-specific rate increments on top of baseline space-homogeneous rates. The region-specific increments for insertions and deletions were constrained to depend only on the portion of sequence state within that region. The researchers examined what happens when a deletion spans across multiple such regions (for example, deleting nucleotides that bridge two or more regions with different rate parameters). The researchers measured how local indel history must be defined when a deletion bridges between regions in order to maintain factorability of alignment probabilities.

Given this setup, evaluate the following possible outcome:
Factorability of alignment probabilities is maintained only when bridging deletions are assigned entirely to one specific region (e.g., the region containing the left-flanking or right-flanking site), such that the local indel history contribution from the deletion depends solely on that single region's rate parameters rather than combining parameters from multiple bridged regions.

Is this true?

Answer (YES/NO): NO